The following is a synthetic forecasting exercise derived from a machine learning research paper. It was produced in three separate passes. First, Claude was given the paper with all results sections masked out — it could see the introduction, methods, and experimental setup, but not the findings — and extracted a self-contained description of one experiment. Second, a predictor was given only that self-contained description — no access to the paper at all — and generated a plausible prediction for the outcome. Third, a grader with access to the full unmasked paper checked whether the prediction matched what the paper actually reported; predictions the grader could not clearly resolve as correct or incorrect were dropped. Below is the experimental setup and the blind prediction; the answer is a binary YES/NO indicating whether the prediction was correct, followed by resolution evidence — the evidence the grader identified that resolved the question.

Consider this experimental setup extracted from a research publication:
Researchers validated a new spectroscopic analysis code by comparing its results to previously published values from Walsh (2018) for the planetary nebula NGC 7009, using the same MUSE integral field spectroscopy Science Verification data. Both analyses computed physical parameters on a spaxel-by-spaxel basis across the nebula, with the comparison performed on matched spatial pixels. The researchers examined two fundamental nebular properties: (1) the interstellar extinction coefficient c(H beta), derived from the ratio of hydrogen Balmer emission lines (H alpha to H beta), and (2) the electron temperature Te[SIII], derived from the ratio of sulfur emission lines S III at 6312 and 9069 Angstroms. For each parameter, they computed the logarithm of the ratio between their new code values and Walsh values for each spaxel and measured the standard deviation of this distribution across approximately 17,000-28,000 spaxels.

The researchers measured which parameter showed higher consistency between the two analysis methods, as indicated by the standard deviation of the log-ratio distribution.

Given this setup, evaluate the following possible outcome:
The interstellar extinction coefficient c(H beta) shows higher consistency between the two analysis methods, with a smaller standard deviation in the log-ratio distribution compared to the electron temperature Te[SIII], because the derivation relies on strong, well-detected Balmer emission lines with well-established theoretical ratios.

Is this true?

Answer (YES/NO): NO